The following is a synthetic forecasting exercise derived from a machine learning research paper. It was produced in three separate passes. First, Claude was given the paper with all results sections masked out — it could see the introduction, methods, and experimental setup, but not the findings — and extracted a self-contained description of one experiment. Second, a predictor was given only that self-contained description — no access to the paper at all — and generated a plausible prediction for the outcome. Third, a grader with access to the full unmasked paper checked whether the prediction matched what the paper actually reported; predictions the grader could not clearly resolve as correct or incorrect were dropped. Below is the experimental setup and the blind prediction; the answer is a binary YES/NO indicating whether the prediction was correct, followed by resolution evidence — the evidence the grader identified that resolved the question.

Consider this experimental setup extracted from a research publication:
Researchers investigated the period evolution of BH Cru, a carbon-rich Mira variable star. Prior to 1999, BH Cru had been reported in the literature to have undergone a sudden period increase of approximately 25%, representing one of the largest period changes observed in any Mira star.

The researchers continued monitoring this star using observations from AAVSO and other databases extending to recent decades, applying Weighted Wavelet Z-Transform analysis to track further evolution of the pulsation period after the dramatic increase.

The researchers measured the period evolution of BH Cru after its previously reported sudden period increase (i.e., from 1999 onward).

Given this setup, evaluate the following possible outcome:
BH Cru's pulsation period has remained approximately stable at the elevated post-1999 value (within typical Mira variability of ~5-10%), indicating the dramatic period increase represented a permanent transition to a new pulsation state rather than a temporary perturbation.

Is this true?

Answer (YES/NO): NO